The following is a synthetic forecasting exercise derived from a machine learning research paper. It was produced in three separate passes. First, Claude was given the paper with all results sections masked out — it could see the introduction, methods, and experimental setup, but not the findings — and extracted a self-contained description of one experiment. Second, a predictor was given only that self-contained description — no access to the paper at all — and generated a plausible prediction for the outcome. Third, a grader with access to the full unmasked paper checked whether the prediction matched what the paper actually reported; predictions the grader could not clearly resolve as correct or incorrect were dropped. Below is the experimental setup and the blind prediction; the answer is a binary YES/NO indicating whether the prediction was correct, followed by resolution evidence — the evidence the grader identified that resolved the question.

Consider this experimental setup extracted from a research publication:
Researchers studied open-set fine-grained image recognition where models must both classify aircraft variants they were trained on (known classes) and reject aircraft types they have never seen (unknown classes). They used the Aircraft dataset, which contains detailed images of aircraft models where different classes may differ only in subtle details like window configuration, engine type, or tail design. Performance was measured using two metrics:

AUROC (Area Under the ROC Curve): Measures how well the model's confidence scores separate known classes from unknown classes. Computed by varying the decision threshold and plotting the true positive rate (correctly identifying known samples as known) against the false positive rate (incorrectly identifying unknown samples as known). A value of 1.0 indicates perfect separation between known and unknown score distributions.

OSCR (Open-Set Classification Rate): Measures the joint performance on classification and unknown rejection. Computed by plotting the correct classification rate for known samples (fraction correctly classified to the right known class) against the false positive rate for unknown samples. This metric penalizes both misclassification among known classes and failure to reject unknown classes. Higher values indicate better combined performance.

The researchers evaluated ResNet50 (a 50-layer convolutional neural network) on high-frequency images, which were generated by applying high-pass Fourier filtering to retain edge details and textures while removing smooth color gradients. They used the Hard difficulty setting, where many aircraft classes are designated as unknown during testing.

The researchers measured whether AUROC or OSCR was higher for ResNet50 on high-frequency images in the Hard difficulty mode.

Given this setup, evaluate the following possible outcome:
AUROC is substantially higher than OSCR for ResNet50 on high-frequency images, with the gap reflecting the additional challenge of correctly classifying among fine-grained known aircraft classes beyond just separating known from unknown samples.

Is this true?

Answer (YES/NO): NO